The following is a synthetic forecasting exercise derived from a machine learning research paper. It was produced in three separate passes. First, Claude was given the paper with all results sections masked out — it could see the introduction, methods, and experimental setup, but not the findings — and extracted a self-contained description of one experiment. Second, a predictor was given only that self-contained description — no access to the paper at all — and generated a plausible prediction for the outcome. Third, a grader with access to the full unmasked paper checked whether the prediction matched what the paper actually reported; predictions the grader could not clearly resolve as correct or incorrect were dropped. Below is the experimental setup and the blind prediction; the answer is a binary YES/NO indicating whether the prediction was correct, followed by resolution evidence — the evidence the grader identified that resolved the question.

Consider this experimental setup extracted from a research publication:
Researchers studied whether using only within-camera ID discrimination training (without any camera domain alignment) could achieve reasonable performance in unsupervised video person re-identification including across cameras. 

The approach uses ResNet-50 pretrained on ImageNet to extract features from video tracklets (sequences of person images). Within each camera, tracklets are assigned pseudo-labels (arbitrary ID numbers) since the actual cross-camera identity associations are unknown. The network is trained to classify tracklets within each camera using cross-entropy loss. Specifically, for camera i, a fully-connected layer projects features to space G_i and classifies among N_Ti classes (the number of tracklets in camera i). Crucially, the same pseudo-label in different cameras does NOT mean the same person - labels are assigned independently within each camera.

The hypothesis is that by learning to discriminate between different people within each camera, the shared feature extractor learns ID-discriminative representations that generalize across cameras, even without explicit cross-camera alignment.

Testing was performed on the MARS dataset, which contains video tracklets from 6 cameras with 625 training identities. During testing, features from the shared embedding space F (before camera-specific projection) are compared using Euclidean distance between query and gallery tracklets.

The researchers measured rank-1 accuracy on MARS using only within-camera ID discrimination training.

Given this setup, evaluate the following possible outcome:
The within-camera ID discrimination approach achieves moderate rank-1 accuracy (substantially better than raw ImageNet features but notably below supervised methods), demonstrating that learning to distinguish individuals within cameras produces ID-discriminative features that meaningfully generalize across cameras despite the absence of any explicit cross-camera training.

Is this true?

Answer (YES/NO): YES